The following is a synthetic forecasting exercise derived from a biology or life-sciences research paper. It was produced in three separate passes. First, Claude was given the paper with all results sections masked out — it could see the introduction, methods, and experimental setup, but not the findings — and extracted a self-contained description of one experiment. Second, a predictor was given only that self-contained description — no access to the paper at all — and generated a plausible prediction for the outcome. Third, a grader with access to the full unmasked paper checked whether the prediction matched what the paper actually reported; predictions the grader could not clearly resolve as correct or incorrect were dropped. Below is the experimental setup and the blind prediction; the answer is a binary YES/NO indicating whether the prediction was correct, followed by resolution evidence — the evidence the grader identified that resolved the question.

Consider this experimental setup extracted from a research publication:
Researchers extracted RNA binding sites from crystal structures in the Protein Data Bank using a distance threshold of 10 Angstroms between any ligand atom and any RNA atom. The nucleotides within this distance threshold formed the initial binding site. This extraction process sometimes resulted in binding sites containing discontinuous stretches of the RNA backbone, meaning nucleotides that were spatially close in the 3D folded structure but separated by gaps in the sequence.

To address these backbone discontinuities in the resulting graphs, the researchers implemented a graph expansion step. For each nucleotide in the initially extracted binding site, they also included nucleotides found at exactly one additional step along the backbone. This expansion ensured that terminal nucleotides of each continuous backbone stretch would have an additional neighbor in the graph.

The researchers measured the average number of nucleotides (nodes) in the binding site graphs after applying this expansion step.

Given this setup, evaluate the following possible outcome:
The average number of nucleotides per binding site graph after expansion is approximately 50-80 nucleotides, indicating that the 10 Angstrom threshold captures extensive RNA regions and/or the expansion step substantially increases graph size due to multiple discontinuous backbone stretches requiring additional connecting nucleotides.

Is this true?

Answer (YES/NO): NO